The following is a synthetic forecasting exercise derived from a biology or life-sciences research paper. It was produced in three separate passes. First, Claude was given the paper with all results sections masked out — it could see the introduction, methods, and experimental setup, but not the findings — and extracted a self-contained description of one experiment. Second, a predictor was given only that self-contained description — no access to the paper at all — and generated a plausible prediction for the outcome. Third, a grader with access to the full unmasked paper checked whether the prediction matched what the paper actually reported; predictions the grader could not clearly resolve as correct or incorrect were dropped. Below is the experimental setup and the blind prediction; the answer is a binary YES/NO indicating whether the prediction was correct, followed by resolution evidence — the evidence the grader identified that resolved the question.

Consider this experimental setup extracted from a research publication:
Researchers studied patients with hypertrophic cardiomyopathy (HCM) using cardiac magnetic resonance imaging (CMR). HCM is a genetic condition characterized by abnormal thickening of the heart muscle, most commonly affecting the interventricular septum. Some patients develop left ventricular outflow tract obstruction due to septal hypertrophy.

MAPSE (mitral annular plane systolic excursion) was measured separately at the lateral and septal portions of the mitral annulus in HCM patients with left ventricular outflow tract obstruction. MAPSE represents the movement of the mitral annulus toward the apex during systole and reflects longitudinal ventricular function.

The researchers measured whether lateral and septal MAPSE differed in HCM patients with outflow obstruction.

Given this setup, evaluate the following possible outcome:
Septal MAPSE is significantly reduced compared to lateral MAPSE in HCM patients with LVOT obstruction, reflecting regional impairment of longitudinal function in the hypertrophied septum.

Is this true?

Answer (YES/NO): YES